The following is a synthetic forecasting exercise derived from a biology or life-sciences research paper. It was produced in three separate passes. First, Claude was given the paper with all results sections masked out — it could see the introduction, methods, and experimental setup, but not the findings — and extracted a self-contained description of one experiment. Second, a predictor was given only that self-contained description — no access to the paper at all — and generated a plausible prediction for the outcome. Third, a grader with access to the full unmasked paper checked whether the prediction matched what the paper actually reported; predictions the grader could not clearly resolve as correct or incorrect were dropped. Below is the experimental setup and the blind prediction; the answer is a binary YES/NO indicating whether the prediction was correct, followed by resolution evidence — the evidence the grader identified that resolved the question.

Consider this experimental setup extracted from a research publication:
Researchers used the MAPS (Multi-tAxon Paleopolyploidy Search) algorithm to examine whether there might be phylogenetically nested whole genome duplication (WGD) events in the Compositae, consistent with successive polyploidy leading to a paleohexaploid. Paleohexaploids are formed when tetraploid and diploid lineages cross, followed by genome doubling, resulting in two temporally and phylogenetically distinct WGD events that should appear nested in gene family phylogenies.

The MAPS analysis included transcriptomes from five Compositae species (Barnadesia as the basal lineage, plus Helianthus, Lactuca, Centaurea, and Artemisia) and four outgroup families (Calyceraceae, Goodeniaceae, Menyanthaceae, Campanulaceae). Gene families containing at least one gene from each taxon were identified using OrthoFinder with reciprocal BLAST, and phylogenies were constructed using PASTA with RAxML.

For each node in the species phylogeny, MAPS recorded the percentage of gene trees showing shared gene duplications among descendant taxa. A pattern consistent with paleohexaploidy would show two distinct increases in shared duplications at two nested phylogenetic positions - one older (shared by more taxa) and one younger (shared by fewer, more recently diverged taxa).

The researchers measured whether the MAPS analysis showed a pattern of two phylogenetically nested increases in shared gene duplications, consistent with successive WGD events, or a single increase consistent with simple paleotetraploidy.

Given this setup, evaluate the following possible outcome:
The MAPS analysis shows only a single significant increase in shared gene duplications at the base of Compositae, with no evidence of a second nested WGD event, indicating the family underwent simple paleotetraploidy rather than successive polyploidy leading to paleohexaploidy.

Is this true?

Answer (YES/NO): NO